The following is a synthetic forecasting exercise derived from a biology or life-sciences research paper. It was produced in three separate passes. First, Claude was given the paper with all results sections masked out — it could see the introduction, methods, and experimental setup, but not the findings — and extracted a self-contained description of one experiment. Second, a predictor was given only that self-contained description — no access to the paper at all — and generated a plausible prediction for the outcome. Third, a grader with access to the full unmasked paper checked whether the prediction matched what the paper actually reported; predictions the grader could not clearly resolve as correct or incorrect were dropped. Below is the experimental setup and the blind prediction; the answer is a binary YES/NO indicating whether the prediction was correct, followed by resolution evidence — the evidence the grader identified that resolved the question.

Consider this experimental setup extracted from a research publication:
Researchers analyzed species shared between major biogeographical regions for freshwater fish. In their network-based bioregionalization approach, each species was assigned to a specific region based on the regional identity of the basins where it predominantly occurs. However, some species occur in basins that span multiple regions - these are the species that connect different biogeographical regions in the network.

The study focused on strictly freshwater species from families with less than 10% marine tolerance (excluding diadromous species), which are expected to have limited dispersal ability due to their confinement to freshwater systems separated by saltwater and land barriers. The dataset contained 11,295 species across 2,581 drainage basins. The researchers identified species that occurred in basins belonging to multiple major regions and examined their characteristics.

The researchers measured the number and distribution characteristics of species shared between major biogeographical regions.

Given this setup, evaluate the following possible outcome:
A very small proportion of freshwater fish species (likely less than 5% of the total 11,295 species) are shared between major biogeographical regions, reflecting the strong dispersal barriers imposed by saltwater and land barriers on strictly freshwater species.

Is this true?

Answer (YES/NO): YES